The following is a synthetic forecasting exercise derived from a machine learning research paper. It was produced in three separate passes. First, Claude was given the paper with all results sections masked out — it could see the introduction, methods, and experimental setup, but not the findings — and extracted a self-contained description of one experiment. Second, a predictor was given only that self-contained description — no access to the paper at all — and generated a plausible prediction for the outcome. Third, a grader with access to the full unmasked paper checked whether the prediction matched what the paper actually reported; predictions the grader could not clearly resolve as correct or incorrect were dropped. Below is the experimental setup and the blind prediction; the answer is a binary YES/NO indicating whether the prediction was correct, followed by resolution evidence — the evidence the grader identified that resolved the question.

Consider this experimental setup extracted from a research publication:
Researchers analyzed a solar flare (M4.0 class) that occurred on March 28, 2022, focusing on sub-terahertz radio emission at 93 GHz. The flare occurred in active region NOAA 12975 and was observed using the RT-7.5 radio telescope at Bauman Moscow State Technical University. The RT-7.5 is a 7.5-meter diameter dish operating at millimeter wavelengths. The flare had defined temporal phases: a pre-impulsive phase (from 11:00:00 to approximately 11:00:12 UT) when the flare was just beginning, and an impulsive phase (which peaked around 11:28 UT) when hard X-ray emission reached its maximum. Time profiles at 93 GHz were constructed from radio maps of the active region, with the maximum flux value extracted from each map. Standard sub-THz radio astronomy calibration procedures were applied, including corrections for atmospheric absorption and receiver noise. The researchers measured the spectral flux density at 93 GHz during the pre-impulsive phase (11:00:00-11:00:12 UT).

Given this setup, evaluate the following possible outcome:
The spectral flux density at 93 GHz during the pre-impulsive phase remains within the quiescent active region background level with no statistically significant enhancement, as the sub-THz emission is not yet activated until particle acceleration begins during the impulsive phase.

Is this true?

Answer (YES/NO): NO